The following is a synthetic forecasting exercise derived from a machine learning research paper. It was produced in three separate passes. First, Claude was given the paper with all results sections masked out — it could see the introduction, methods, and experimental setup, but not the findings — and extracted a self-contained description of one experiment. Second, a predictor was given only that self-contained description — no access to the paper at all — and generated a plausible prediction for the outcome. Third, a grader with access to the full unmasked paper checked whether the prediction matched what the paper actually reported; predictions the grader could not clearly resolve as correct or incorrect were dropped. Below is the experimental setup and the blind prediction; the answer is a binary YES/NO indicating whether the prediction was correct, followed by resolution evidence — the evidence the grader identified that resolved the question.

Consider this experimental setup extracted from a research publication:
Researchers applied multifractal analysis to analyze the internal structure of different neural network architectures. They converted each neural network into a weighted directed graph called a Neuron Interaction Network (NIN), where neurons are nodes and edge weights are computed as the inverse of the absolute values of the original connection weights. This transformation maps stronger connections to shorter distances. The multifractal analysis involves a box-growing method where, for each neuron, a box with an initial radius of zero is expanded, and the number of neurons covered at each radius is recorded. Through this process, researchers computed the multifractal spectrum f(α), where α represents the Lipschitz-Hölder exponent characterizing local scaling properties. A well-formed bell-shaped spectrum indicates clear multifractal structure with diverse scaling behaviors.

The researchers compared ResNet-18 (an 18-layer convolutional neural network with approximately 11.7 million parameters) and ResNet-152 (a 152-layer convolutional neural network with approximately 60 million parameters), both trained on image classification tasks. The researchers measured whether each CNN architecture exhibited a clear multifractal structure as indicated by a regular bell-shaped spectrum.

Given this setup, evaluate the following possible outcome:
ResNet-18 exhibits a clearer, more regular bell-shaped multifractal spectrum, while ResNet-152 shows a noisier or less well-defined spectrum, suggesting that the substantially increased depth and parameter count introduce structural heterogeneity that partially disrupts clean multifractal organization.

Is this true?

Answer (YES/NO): NO